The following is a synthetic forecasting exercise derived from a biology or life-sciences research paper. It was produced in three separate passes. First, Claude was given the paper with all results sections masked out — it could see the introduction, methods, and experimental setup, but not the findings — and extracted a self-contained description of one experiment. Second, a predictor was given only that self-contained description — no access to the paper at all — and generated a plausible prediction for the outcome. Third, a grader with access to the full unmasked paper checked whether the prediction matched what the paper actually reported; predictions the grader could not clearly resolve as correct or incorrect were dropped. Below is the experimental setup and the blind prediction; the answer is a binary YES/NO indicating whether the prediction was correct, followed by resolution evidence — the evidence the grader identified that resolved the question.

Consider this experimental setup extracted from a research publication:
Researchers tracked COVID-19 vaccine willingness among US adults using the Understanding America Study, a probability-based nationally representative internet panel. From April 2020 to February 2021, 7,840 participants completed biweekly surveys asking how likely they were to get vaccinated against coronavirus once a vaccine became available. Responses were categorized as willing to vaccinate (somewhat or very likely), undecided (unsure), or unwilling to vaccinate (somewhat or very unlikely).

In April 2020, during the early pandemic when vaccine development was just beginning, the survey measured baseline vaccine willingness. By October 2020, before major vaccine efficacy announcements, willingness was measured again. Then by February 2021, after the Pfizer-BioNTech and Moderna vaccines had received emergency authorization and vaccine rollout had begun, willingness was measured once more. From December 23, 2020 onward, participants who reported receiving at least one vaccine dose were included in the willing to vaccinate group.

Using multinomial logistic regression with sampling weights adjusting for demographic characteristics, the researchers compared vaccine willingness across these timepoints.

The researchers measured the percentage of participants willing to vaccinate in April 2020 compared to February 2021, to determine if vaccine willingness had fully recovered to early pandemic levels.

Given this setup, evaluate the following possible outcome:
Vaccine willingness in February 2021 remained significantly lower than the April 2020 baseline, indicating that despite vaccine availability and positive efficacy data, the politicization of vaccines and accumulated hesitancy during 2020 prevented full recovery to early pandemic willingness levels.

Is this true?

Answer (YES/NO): YES